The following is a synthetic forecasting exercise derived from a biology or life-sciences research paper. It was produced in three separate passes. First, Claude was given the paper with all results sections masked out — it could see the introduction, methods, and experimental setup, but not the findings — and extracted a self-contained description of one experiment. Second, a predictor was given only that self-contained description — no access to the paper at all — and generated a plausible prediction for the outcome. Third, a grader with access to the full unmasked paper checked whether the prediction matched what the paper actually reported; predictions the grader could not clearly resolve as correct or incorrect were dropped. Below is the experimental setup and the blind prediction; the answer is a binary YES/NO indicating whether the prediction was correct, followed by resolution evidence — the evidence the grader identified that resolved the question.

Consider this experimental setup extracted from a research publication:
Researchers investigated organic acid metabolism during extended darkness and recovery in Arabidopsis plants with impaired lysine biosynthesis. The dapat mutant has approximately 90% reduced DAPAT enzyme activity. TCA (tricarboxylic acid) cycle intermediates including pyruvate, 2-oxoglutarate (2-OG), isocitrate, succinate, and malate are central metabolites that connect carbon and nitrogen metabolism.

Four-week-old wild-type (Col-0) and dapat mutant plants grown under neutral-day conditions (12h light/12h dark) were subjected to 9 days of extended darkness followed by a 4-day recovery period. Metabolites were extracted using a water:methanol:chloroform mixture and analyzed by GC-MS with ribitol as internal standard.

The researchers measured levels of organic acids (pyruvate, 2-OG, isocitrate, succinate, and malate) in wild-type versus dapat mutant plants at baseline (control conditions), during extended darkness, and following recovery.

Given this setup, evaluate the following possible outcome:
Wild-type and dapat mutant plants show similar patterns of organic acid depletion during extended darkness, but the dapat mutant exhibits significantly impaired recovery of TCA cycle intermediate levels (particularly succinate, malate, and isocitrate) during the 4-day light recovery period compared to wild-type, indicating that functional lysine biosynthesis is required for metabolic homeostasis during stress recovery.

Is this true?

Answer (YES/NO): NO